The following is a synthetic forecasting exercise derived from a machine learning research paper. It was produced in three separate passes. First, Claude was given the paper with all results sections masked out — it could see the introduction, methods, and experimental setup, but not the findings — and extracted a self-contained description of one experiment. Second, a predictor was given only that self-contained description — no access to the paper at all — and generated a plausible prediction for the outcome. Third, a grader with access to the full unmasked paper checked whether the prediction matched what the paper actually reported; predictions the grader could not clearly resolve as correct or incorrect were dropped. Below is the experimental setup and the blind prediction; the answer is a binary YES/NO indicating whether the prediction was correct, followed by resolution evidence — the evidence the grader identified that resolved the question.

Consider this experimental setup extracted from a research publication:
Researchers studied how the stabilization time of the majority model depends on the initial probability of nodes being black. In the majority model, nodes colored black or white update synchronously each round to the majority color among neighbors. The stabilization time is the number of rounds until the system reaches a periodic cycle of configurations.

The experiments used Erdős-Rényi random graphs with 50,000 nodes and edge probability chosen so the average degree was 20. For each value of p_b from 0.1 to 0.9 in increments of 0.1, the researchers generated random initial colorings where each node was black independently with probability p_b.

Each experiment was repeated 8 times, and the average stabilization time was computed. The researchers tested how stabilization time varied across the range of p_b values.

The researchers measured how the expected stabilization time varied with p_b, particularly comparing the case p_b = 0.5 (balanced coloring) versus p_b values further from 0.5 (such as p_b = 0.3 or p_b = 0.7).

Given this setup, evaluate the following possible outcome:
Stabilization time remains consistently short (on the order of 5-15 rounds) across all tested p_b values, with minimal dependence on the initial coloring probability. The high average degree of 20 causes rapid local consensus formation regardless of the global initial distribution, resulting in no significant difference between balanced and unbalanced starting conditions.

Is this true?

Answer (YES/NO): NO